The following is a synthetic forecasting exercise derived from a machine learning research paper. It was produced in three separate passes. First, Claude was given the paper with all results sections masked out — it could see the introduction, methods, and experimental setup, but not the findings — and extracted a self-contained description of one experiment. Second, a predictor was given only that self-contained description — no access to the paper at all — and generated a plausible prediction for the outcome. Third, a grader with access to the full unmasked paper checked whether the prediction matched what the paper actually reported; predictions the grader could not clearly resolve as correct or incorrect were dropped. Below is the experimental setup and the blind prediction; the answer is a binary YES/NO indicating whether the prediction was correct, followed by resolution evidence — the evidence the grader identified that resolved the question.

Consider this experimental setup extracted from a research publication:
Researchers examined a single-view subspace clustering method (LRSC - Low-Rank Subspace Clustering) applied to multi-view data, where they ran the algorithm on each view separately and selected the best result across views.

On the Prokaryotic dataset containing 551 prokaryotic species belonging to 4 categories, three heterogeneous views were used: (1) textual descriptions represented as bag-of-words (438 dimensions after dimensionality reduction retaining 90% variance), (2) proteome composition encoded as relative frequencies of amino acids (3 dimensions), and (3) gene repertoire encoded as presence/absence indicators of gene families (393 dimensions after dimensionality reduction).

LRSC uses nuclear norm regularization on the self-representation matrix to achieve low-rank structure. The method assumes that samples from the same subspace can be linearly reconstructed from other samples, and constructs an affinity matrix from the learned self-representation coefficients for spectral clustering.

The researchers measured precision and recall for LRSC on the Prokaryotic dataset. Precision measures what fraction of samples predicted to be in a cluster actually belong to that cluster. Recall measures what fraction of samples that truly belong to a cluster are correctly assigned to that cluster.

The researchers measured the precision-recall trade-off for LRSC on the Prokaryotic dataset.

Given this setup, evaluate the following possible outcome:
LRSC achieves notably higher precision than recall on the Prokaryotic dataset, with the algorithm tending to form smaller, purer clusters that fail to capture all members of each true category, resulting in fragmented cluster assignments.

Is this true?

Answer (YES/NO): NO